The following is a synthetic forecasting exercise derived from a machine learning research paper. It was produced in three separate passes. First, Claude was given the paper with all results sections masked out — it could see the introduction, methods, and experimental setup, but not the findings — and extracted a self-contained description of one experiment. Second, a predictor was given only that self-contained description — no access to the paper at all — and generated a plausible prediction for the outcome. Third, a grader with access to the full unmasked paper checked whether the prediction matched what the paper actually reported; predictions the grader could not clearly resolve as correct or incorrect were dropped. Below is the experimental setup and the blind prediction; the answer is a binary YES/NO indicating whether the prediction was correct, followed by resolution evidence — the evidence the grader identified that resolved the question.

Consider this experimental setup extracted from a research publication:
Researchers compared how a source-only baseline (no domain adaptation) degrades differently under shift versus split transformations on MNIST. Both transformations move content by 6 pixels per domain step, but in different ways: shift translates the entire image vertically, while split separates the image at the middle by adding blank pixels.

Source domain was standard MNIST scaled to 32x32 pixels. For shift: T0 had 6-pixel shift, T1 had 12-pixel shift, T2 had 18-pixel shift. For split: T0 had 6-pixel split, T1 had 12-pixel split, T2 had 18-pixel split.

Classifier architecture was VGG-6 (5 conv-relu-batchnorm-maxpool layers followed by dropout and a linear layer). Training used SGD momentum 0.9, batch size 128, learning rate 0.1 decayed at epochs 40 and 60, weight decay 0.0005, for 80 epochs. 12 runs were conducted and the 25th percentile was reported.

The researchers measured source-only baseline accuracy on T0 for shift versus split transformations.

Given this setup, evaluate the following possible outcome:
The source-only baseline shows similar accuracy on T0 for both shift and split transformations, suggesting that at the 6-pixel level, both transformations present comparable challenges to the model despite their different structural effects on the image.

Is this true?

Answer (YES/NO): NO